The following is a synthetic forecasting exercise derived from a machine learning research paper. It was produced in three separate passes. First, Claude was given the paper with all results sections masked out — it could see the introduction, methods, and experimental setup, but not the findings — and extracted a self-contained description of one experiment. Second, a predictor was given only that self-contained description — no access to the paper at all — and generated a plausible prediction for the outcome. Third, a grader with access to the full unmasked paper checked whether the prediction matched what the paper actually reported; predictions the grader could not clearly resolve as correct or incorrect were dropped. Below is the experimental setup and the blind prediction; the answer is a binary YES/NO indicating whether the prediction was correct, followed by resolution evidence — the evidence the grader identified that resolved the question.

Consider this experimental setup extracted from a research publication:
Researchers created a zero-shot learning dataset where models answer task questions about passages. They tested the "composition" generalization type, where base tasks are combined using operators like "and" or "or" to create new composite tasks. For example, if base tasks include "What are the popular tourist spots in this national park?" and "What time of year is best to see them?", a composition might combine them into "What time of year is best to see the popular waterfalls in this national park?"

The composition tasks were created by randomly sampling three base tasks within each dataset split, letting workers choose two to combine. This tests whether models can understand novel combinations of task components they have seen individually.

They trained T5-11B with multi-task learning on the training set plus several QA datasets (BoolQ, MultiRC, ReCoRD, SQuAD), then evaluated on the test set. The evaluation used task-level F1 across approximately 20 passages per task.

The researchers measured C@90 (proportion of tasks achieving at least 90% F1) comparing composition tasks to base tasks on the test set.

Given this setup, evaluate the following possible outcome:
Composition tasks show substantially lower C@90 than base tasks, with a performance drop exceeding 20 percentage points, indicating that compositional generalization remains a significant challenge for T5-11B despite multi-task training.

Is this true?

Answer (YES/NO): NO